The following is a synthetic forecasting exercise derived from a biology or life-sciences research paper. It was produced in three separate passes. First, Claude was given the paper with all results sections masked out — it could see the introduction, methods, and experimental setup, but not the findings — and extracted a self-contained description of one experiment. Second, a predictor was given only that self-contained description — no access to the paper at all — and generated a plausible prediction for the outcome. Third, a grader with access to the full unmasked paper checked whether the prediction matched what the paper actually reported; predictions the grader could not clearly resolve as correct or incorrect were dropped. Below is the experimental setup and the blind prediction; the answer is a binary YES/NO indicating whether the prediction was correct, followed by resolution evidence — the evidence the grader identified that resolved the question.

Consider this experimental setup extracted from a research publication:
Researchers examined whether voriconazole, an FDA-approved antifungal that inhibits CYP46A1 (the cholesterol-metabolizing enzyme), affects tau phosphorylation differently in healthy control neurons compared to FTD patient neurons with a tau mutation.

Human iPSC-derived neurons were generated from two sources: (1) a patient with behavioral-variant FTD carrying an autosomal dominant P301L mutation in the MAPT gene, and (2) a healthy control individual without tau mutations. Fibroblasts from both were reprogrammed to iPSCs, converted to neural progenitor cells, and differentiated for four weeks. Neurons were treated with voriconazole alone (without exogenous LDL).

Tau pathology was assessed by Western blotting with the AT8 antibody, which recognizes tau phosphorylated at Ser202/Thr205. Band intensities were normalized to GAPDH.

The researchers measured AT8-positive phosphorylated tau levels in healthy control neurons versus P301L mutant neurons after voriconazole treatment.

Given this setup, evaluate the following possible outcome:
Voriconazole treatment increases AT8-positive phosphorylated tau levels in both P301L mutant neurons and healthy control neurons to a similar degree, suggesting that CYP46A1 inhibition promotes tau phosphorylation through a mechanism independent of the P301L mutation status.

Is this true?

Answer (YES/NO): NO